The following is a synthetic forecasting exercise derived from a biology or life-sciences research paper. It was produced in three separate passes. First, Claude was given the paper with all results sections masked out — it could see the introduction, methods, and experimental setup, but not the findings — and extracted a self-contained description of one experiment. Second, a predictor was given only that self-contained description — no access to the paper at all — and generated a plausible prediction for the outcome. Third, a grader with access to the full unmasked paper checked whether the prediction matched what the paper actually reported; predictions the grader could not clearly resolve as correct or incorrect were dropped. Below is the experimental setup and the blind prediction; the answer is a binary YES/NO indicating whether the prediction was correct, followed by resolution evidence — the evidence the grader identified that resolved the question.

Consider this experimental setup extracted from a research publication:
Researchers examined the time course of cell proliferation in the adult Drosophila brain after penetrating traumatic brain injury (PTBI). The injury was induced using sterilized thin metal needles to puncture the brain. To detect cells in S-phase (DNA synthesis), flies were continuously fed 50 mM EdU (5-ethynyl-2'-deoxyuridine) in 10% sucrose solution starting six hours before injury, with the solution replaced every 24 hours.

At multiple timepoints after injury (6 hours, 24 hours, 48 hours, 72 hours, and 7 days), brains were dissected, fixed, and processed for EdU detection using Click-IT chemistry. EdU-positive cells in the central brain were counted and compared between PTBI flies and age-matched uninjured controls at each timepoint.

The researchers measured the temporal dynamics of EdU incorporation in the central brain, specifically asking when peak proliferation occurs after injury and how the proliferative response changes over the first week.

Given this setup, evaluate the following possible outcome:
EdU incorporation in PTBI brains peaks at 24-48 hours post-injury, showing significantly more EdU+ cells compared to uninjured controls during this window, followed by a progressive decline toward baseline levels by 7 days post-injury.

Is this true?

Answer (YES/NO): NO